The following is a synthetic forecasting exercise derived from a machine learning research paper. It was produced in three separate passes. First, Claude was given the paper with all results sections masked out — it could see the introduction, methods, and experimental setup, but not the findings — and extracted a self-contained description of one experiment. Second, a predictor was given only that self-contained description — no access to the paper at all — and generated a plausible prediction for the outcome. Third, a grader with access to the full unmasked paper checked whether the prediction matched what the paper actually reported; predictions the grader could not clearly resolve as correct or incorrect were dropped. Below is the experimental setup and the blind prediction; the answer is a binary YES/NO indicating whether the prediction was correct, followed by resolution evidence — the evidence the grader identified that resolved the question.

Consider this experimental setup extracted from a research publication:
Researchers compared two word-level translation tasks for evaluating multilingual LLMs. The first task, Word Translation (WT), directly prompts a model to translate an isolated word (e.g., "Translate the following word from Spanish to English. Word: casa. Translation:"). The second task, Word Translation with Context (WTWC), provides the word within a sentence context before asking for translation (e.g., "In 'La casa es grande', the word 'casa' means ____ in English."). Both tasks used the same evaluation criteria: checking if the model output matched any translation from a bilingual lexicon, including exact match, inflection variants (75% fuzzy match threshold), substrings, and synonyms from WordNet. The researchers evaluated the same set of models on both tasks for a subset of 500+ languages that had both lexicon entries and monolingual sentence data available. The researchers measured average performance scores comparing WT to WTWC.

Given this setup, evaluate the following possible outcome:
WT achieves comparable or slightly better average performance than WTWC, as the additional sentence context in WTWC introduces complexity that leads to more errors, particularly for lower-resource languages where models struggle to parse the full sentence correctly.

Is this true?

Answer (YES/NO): NO